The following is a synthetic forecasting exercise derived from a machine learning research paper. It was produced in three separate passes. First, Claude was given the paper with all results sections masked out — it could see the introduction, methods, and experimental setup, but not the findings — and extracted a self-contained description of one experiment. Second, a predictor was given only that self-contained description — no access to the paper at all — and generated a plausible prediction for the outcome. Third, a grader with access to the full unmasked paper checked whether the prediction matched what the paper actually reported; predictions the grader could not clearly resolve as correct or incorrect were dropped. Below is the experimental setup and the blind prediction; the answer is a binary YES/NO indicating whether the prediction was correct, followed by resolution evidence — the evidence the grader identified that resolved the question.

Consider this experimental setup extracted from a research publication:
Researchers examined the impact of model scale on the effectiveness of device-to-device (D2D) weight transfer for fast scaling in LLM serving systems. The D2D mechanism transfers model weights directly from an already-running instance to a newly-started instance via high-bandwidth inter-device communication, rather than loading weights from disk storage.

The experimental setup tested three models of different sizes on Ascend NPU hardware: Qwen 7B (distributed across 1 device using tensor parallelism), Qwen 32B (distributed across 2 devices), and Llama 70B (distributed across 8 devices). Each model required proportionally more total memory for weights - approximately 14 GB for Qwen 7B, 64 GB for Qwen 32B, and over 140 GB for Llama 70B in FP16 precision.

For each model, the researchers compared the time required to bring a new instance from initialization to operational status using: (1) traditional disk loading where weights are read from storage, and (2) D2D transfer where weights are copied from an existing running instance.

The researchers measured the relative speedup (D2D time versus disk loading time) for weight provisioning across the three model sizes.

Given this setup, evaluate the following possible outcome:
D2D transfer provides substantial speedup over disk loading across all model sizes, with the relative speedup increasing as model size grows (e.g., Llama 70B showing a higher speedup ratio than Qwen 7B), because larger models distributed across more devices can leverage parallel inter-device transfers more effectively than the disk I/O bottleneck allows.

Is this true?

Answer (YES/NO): YES